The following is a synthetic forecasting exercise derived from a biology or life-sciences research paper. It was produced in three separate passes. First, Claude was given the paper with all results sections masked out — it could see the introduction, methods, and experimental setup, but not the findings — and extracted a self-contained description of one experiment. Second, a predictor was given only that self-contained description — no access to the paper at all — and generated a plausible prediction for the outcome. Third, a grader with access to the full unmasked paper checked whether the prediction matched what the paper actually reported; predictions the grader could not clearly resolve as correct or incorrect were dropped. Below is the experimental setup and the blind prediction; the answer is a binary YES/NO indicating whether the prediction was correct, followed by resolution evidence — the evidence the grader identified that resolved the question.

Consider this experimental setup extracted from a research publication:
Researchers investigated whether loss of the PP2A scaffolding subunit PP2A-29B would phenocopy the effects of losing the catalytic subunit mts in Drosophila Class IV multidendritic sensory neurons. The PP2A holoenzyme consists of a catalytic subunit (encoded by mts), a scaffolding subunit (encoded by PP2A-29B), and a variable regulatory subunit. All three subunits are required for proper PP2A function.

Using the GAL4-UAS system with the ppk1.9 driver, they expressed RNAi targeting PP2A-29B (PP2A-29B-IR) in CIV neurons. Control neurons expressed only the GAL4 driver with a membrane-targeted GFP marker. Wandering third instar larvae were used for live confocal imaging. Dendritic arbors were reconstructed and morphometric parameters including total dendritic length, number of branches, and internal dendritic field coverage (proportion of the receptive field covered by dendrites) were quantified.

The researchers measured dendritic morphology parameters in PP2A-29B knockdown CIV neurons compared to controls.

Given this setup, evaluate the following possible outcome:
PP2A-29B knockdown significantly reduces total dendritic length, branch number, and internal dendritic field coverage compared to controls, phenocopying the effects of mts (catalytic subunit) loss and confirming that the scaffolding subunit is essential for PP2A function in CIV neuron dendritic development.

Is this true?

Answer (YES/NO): YES